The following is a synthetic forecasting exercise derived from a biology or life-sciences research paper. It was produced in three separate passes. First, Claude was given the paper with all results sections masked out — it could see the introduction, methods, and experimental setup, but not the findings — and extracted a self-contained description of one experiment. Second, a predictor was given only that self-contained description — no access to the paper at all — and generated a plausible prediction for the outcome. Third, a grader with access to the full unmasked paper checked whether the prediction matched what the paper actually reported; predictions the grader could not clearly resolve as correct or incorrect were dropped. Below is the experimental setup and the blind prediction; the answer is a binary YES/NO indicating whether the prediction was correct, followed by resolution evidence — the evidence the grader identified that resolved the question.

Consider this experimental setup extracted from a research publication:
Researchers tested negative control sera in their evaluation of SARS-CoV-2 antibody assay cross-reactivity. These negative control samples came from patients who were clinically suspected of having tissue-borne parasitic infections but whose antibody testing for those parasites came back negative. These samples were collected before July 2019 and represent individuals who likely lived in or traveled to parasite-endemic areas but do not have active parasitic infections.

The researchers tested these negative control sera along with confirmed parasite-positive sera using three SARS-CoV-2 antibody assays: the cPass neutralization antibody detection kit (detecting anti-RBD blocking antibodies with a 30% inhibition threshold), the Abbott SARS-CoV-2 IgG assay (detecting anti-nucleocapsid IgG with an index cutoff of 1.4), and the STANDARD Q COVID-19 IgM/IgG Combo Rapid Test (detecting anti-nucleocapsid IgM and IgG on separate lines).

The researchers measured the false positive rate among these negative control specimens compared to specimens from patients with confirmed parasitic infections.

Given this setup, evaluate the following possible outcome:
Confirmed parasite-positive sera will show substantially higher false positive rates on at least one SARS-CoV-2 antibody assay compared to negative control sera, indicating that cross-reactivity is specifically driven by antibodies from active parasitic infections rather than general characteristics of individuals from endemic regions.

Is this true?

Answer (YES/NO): YES